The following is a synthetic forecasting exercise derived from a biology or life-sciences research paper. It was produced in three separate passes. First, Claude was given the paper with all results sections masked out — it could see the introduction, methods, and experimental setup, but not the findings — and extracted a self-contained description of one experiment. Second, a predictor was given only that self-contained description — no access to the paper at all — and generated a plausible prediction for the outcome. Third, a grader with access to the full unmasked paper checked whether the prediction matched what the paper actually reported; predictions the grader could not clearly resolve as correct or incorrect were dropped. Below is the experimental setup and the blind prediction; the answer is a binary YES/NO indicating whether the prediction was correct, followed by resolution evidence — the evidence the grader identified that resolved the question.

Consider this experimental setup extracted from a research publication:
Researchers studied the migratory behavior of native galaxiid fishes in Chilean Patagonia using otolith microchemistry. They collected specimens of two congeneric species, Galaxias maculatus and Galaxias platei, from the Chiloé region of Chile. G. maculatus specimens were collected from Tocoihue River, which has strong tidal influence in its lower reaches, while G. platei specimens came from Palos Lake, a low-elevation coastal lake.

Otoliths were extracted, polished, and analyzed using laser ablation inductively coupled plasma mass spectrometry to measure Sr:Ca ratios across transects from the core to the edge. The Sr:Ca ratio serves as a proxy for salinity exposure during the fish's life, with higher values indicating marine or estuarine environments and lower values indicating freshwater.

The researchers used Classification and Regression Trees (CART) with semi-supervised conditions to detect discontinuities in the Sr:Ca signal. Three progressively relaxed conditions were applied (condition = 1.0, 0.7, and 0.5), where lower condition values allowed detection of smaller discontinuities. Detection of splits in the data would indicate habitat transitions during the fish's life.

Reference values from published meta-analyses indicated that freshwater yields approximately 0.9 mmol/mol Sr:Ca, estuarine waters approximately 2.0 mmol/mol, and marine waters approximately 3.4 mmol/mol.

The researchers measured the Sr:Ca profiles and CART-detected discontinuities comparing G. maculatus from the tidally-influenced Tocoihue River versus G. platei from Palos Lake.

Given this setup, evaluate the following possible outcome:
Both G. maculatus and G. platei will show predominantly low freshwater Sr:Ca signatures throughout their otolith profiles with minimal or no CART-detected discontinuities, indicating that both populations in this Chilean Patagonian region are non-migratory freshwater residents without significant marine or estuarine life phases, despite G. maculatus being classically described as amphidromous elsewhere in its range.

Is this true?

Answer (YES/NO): NO